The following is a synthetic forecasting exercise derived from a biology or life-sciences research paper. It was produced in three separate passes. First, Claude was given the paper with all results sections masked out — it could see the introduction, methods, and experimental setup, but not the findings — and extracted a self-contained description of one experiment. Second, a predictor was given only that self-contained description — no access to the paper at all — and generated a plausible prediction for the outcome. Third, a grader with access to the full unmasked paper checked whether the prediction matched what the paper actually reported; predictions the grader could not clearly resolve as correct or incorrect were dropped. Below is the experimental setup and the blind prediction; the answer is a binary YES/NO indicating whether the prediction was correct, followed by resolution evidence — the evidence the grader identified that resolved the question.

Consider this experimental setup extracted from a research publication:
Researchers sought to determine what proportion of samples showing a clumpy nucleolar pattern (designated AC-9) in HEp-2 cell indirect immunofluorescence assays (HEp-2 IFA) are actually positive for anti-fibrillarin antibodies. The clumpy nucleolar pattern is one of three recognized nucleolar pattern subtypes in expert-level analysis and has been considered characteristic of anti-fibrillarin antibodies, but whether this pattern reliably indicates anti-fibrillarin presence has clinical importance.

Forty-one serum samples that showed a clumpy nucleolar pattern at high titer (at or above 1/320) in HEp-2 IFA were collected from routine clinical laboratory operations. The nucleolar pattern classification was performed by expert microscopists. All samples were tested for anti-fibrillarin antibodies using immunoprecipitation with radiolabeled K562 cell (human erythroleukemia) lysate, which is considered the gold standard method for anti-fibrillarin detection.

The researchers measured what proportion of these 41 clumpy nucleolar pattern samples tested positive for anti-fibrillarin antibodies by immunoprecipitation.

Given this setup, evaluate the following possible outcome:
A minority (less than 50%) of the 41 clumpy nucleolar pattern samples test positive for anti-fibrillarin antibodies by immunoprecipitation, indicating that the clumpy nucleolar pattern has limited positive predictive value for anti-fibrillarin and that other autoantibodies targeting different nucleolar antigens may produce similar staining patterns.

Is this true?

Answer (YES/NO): NO